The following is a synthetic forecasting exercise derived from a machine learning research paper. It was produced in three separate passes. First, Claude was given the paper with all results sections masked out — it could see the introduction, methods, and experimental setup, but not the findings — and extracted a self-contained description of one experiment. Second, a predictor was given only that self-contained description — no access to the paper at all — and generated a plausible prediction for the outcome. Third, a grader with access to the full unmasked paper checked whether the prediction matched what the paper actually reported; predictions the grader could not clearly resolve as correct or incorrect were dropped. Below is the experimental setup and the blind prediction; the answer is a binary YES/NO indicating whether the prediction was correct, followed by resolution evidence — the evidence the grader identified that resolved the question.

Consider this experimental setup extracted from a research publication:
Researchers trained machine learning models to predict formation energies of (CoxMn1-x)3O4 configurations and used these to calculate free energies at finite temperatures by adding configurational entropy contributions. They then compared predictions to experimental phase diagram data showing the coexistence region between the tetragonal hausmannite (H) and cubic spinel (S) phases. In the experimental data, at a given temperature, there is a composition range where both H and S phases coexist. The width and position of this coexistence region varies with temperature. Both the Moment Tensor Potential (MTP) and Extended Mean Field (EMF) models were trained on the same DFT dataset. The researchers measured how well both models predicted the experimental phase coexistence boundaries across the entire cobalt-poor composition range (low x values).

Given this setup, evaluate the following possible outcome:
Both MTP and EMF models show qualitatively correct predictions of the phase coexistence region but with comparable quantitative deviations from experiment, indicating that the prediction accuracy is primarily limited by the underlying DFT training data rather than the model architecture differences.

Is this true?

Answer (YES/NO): NO